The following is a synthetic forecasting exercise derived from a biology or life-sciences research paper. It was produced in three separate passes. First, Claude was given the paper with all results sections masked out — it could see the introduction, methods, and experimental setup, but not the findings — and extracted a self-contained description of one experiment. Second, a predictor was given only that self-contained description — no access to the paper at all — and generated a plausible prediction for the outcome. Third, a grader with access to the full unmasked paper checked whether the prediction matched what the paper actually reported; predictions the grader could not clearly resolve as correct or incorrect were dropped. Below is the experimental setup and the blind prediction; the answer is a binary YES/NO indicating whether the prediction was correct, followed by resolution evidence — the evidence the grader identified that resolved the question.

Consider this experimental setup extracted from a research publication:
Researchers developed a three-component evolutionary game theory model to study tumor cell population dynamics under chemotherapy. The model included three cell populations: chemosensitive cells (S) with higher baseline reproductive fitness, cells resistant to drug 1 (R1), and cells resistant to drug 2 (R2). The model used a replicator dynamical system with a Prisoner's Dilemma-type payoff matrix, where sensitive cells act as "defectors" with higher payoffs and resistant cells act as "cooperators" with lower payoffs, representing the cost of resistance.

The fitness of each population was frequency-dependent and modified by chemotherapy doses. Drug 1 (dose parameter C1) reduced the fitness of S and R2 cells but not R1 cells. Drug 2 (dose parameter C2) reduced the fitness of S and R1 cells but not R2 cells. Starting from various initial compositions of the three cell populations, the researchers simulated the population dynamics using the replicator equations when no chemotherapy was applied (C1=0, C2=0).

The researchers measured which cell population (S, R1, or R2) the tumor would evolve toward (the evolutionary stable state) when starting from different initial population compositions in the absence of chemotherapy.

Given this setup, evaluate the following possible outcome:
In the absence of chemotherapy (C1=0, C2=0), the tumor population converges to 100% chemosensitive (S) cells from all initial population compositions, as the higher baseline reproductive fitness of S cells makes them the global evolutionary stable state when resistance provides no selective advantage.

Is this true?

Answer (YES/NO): YES